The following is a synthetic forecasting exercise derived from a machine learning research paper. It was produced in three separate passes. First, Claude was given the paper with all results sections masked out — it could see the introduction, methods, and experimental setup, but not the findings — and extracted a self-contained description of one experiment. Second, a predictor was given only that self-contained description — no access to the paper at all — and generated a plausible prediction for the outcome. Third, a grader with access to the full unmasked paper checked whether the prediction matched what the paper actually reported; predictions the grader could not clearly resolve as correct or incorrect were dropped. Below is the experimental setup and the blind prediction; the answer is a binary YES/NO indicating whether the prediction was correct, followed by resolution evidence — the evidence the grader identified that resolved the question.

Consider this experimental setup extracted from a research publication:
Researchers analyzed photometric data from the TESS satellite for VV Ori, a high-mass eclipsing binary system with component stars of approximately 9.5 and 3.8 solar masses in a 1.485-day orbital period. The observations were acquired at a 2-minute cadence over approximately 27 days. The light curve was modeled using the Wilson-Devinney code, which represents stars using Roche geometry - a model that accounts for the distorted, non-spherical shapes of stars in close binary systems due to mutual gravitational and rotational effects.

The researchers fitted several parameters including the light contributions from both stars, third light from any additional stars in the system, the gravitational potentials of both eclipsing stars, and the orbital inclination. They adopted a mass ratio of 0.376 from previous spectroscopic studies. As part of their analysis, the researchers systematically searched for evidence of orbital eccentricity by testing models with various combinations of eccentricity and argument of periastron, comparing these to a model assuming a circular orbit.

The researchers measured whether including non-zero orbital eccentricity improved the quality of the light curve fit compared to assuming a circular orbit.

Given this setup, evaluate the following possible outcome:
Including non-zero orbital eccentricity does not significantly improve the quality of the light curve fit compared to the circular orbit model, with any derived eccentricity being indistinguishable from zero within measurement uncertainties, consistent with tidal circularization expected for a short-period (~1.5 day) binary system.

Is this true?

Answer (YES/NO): YES